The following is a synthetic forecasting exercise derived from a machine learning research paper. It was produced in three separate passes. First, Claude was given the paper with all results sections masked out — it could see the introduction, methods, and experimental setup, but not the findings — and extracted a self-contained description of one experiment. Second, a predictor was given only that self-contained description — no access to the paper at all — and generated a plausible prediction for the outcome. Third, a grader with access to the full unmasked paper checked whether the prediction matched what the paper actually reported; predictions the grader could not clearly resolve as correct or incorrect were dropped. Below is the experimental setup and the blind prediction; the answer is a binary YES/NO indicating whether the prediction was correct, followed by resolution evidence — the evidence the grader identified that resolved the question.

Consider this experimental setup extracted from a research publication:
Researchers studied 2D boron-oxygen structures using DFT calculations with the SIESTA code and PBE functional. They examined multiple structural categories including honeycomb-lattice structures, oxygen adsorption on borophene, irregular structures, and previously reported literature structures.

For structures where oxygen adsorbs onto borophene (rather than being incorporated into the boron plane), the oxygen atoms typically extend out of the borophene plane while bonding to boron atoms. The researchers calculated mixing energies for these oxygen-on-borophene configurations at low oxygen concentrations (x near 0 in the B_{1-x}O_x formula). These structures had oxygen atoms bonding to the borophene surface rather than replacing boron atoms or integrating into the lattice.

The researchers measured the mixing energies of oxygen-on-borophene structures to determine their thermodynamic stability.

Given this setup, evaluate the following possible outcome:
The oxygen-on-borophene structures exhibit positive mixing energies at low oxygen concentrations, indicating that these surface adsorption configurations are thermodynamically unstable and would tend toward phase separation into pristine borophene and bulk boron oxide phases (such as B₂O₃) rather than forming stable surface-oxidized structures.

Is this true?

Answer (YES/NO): YES